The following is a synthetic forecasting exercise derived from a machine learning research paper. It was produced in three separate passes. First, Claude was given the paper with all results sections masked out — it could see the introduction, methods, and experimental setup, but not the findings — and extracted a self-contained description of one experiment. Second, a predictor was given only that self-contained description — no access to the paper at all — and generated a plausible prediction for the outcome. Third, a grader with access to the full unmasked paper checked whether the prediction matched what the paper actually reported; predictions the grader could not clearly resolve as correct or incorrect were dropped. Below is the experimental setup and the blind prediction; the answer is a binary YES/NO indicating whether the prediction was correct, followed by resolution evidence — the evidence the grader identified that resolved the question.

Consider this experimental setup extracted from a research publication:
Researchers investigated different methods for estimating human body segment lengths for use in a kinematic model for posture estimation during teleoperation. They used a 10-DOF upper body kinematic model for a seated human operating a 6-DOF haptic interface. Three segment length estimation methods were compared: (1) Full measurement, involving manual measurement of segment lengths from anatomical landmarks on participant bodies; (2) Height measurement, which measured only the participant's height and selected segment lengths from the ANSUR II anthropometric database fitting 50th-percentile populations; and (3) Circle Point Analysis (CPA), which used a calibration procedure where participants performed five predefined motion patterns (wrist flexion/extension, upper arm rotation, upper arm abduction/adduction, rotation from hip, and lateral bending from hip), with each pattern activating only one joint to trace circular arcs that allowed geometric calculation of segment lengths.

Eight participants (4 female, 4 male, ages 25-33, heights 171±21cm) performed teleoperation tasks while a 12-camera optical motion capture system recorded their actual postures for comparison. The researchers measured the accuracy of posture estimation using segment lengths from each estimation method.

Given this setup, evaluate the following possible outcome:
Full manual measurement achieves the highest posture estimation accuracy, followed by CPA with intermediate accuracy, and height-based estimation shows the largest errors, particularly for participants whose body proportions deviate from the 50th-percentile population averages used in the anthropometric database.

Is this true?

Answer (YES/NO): NO